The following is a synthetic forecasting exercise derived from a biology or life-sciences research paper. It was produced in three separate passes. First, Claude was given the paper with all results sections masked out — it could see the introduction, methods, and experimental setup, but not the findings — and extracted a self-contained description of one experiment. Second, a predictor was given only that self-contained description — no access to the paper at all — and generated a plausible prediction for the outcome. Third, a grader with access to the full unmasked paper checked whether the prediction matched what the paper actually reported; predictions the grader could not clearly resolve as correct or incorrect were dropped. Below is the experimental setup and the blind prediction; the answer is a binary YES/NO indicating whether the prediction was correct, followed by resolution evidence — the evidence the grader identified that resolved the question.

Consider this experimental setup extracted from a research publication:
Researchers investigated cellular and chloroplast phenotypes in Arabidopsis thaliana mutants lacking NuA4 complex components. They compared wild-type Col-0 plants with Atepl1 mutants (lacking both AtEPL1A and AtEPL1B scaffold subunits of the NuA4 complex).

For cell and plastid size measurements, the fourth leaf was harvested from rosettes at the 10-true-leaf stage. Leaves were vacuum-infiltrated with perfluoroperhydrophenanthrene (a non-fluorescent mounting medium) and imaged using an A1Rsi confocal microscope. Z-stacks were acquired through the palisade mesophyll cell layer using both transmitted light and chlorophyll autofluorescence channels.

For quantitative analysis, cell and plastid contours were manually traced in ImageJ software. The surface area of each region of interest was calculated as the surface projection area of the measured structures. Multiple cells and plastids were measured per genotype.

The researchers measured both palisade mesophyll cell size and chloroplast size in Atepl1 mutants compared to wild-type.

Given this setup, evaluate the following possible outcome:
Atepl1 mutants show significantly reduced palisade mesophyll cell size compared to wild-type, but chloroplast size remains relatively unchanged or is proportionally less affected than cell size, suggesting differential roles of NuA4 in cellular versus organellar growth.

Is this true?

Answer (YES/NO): NO